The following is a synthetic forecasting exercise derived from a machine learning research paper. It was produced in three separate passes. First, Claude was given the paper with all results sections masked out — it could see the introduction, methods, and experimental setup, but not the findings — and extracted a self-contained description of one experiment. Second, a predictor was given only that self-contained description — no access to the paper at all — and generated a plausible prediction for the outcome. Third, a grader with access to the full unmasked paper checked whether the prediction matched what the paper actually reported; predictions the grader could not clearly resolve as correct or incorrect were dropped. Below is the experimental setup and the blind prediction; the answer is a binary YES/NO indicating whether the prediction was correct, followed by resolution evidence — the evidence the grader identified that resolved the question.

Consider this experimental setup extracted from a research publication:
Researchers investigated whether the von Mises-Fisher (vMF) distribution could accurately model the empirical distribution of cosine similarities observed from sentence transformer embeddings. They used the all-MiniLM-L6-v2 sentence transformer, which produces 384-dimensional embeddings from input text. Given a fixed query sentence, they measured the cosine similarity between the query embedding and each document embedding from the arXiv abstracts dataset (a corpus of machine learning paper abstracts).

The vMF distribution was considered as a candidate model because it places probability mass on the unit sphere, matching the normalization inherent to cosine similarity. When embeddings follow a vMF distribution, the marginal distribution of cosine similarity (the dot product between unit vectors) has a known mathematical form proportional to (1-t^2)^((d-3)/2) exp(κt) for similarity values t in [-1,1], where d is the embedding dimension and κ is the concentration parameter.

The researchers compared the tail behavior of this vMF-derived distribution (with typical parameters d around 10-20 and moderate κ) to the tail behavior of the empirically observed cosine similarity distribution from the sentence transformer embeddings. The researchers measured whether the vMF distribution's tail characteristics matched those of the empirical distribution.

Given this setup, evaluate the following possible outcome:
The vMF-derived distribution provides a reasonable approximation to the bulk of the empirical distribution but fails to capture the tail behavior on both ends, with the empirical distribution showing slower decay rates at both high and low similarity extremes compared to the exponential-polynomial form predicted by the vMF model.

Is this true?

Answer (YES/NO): NO